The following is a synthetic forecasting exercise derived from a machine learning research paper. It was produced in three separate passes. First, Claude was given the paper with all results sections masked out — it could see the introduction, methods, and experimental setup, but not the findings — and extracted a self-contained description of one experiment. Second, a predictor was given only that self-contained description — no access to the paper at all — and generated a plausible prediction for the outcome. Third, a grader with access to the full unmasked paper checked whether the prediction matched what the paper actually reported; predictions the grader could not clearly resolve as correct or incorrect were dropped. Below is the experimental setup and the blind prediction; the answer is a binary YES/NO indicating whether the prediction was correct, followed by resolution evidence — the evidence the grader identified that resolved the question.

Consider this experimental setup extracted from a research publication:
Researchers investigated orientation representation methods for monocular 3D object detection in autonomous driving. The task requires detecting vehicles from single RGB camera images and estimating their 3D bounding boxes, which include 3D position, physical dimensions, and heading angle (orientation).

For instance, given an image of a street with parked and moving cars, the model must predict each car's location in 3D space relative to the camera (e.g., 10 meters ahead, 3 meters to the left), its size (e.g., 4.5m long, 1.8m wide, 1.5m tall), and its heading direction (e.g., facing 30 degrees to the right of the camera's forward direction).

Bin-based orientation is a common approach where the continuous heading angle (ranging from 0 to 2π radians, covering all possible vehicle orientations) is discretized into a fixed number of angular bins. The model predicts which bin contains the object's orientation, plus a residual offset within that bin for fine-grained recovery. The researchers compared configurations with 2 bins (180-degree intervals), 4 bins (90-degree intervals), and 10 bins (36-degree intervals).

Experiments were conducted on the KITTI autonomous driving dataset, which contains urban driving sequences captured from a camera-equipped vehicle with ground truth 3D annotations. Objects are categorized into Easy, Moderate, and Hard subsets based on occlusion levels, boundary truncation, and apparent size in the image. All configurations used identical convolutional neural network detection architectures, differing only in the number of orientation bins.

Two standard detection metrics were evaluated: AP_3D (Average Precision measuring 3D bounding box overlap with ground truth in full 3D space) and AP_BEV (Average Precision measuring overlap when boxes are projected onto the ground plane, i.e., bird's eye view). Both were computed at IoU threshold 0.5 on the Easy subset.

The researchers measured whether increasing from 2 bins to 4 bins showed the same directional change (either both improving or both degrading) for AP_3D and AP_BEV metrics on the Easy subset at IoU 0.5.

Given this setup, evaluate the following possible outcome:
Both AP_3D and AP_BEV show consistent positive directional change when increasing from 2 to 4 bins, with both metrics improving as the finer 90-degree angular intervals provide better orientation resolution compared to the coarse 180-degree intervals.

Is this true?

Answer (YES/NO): NO